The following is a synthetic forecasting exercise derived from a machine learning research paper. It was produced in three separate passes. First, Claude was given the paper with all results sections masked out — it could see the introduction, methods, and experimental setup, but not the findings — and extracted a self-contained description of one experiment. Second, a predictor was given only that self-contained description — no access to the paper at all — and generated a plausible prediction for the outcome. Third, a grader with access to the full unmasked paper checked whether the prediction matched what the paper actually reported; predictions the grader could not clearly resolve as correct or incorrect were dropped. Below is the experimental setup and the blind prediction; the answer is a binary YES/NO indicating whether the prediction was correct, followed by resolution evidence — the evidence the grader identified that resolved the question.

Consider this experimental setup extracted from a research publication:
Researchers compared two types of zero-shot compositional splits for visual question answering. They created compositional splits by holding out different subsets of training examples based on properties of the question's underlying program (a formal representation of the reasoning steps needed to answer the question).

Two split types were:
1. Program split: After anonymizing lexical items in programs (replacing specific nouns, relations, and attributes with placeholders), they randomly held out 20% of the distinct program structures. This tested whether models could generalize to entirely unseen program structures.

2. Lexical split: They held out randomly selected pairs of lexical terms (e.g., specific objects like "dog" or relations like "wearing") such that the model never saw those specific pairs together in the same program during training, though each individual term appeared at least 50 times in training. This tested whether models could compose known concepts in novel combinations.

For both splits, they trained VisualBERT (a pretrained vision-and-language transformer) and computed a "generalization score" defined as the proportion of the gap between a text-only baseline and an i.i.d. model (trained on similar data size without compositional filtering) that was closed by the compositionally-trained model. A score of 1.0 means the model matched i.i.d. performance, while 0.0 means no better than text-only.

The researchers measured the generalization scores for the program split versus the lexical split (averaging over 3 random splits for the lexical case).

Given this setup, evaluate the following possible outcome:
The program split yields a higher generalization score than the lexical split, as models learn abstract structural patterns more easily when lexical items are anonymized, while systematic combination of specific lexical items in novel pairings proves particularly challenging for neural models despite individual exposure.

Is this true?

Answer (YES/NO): NO